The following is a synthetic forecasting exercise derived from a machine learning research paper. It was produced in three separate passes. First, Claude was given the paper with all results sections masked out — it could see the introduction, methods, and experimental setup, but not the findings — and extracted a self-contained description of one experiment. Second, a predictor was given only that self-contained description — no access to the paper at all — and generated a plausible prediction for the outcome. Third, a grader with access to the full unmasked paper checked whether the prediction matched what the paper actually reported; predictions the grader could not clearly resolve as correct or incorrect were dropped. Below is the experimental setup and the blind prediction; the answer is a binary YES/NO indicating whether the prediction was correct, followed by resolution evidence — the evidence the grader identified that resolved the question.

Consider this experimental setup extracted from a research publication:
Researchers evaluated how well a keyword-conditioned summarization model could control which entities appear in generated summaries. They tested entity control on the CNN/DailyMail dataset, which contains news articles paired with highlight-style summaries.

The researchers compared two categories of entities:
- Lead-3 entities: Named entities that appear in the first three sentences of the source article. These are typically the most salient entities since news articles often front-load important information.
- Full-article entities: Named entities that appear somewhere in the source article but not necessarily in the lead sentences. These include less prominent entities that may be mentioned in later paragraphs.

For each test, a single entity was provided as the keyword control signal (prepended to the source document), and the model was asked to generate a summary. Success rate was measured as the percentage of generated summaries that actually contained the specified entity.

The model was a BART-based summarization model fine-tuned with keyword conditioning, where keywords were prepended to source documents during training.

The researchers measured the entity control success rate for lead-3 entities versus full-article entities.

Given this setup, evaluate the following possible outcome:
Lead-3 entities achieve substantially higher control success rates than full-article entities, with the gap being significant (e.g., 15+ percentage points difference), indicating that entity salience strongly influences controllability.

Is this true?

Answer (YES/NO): NO